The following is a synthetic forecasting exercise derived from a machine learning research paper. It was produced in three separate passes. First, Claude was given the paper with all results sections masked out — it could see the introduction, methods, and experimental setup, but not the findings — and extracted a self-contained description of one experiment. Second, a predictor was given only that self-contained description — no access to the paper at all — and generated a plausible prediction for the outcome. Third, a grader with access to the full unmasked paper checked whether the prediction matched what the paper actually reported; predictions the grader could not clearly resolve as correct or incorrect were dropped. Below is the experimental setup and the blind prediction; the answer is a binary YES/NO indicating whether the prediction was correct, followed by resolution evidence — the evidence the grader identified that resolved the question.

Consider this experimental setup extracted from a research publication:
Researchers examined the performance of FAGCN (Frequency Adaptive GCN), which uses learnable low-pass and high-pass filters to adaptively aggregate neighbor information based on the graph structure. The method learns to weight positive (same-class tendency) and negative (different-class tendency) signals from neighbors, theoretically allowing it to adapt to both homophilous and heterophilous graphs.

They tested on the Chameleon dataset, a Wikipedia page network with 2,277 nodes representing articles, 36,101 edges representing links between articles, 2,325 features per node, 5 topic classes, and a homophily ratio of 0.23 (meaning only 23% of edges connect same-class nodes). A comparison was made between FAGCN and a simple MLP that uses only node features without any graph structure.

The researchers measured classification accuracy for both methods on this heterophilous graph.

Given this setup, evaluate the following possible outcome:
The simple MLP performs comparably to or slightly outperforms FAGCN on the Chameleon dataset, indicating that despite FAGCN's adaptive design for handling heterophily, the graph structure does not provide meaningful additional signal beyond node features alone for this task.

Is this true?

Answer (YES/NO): YES